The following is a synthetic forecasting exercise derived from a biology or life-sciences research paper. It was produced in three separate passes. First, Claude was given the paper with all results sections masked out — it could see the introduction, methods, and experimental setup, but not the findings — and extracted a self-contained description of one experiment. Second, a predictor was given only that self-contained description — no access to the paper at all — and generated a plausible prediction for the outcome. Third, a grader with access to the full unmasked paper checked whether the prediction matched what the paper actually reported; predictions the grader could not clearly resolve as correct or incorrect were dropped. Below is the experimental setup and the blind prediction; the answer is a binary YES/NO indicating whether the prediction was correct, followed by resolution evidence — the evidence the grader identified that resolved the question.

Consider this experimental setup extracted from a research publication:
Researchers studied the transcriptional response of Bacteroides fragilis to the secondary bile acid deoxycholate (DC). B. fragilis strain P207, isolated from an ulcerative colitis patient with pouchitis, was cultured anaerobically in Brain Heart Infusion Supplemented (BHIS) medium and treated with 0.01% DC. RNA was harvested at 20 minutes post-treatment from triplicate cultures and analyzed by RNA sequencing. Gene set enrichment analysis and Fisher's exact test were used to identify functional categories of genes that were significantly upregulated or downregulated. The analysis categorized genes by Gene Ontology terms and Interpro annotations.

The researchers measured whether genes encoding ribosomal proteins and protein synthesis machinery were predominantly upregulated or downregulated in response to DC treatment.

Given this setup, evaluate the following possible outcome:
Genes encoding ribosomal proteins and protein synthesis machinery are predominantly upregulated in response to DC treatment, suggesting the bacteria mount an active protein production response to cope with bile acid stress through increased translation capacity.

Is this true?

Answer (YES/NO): NO